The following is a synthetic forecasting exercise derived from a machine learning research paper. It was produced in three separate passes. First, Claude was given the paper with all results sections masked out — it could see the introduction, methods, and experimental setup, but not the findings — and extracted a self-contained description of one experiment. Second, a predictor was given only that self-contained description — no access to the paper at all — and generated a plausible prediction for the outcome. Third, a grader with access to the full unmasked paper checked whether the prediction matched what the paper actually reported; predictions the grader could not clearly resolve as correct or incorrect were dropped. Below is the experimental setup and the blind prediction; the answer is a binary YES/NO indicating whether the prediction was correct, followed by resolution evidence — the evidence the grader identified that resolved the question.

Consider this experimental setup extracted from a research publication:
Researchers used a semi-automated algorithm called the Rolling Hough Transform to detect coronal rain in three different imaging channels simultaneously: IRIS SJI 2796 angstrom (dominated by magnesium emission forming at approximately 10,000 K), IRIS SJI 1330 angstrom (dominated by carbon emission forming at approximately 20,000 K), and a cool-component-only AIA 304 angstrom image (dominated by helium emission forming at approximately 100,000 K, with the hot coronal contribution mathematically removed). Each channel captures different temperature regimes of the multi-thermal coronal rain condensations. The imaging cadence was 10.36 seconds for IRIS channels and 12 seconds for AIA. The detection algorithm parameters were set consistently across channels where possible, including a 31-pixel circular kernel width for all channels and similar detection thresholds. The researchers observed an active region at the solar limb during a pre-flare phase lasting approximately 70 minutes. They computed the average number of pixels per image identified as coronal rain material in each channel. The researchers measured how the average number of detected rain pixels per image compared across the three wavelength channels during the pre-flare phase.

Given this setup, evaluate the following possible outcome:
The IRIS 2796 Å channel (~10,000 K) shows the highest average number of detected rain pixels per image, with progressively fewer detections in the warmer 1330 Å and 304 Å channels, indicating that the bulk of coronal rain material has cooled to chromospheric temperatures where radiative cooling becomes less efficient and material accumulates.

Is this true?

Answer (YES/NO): NO